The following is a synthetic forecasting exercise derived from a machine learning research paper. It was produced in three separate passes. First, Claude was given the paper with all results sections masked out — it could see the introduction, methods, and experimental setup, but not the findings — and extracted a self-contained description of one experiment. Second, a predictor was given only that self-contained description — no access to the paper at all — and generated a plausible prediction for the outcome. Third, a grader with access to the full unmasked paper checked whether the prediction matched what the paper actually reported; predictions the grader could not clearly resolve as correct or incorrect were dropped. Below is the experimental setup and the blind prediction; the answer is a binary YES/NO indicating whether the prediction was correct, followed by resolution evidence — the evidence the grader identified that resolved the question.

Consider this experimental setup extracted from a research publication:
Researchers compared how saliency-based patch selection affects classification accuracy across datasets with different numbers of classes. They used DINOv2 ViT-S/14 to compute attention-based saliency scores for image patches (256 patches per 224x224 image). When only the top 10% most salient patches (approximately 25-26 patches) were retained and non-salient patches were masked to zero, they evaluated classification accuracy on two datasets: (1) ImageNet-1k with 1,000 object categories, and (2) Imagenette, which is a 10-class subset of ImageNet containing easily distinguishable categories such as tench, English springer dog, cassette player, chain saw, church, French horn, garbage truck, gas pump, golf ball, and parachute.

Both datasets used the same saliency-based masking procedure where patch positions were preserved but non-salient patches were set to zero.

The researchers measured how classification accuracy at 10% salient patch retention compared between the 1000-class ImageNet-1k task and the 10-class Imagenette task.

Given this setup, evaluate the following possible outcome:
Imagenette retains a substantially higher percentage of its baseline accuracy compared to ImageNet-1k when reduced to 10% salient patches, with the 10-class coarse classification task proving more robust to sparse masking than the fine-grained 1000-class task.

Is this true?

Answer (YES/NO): YES